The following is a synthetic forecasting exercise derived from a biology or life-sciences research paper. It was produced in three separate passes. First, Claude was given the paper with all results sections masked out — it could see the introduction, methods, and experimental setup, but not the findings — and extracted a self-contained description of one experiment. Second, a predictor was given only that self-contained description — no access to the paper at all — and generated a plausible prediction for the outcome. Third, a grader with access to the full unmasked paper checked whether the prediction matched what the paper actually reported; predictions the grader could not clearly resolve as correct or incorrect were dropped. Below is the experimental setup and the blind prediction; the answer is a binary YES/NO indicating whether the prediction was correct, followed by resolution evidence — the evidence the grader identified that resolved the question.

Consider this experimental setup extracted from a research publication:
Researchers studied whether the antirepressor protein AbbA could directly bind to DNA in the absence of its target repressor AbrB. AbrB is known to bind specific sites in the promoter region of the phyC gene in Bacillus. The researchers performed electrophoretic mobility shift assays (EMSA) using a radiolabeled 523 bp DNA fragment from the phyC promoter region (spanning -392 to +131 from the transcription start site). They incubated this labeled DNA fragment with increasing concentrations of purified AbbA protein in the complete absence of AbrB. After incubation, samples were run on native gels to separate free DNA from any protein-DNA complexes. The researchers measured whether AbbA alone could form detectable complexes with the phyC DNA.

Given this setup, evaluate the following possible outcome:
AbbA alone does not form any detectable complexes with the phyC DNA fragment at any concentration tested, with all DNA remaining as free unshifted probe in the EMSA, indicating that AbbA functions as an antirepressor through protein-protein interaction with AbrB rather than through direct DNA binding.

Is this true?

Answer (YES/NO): YES